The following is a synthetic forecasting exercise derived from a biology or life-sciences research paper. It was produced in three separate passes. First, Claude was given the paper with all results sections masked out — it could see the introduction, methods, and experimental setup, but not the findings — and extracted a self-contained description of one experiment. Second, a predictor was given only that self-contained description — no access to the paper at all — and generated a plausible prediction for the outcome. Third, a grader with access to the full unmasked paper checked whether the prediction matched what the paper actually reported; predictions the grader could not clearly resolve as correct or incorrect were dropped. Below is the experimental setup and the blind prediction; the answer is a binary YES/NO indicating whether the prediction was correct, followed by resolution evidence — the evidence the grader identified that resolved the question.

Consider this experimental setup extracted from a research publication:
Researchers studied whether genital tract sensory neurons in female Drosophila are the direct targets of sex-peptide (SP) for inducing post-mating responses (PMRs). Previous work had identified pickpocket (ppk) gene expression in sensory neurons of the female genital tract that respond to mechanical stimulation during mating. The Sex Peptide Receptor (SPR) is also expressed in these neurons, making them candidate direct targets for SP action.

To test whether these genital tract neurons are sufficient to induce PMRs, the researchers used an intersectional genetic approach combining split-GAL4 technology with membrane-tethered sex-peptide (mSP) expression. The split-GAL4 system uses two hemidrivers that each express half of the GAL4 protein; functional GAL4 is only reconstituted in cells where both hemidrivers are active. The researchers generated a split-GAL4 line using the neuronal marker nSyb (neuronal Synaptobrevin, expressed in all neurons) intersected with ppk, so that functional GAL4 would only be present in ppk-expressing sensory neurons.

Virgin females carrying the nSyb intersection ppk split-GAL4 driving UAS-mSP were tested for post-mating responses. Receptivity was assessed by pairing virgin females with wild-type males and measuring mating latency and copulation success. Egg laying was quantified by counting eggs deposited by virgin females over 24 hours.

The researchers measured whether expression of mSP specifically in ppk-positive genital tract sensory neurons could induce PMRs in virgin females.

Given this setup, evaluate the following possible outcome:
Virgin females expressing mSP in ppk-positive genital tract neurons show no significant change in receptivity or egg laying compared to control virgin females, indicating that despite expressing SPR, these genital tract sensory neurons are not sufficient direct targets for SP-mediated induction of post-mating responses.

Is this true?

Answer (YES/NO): YES